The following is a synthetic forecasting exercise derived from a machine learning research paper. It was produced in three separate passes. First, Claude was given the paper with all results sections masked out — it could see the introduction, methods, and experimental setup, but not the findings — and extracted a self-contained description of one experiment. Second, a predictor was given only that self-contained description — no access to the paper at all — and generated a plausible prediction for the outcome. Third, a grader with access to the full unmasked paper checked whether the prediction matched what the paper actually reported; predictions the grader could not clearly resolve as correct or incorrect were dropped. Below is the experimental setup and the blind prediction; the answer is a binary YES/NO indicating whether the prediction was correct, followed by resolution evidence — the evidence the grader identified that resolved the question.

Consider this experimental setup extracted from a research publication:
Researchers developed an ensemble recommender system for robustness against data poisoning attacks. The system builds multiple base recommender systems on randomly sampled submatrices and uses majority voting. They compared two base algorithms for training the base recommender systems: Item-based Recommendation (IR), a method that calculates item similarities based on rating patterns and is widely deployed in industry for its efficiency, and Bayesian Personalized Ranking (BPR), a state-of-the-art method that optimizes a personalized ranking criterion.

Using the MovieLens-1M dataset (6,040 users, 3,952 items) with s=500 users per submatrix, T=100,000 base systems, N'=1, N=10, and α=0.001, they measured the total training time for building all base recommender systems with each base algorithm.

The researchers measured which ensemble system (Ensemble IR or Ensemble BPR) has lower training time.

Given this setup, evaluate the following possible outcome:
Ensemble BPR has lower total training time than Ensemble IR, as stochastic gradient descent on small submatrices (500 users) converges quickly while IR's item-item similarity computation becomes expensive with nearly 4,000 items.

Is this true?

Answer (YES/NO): NO